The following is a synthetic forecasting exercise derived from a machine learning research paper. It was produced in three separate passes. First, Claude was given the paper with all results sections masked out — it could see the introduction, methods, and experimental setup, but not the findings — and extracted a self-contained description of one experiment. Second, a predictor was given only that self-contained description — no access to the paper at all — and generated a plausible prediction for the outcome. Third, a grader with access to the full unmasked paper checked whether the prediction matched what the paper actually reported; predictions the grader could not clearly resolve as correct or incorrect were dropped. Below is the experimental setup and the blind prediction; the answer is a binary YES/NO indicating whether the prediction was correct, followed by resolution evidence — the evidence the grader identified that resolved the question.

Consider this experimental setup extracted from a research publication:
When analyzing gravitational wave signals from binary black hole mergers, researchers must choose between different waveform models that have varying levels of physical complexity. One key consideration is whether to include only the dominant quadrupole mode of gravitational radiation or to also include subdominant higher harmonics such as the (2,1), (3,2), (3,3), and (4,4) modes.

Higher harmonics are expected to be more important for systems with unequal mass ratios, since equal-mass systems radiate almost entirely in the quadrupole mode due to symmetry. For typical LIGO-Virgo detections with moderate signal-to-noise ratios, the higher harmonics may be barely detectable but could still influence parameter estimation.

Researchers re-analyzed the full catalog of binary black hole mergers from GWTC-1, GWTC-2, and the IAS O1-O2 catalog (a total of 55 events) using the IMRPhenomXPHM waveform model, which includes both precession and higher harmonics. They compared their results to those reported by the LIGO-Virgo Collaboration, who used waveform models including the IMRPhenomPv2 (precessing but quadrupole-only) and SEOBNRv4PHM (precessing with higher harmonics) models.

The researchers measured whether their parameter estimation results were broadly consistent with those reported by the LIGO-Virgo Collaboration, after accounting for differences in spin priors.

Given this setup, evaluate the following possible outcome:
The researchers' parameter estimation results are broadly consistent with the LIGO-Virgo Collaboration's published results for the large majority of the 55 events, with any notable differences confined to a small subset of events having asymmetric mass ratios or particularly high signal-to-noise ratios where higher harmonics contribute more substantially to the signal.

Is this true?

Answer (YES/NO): YES